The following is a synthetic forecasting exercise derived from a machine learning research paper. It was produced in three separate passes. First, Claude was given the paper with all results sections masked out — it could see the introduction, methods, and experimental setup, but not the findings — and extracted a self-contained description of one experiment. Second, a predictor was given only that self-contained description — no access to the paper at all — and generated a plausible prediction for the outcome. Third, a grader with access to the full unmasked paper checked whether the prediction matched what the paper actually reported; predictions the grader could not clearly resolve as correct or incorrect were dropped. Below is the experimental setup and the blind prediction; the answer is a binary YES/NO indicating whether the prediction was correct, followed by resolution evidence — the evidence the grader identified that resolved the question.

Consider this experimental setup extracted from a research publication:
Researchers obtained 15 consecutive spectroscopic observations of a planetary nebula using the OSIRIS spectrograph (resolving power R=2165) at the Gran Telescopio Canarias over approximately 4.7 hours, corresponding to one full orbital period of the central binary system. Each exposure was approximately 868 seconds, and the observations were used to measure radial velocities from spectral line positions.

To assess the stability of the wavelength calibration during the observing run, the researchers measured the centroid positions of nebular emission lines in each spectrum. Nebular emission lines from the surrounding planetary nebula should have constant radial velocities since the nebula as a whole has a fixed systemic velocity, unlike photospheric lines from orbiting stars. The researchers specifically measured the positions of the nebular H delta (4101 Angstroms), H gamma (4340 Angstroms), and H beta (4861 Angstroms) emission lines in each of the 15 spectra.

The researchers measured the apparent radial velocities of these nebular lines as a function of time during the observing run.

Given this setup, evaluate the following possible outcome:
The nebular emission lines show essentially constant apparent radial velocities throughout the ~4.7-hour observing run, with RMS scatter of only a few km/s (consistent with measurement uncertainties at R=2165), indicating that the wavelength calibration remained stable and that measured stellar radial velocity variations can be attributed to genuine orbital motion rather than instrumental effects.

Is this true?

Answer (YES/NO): NO